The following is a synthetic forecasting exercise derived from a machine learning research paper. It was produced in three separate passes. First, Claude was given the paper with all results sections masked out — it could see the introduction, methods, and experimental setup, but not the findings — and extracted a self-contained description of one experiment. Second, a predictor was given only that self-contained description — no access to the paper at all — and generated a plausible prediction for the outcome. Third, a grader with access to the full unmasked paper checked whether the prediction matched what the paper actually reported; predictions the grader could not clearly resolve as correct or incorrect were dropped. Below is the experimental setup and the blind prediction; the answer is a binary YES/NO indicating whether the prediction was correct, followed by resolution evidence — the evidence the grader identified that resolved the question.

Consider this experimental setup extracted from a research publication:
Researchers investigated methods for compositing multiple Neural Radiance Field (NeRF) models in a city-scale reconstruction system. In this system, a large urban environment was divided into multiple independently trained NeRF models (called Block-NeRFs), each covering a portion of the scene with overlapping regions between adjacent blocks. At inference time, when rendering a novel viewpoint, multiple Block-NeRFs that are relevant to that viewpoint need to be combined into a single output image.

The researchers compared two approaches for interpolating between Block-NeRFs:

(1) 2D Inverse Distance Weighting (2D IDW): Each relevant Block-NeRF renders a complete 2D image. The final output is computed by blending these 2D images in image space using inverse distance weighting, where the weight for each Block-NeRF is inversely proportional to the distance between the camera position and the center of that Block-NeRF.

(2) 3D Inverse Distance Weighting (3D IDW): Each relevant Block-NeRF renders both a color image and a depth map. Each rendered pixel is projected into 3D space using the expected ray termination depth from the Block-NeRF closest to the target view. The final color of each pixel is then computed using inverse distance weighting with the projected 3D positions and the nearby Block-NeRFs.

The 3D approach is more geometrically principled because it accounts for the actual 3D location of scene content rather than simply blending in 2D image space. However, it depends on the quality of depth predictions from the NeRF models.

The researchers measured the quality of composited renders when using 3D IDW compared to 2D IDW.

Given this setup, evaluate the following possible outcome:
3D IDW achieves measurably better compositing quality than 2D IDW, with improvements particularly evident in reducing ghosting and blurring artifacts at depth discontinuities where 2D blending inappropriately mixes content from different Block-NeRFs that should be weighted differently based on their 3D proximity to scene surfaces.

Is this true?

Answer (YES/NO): NO